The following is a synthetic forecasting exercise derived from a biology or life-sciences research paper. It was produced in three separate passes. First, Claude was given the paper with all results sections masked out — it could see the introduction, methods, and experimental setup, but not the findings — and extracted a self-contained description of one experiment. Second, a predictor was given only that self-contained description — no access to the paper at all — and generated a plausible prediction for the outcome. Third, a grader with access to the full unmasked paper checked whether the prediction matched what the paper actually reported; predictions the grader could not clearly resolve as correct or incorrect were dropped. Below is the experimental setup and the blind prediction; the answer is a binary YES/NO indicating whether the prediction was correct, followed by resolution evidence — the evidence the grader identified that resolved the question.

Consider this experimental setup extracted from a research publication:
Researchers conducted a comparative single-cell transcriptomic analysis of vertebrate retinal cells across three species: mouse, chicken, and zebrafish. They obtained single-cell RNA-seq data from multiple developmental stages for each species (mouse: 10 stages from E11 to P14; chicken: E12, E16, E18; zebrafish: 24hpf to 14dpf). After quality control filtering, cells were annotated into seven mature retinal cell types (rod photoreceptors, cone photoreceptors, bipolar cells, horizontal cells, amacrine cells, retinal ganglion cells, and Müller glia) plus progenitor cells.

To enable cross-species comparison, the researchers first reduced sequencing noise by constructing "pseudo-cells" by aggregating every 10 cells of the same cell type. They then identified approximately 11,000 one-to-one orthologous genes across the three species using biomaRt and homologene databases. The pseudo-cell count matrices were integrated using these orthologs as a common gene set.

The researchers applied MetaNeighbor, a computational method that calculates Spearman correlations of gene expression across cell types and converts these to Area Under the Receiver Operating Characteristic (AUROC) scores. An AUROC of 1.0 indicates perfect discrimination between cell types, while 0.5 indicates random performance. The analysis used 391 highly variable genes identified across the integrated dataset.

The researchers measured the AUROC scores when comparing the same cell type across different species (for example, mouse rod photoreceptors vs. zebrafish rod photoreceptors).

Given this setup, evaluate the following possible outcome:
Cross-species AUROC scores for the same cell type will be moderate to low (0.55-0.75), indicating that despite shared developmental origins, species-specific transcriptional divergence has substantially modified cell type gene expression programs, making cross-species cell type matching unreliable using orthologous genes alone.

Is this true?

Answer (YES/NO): NO